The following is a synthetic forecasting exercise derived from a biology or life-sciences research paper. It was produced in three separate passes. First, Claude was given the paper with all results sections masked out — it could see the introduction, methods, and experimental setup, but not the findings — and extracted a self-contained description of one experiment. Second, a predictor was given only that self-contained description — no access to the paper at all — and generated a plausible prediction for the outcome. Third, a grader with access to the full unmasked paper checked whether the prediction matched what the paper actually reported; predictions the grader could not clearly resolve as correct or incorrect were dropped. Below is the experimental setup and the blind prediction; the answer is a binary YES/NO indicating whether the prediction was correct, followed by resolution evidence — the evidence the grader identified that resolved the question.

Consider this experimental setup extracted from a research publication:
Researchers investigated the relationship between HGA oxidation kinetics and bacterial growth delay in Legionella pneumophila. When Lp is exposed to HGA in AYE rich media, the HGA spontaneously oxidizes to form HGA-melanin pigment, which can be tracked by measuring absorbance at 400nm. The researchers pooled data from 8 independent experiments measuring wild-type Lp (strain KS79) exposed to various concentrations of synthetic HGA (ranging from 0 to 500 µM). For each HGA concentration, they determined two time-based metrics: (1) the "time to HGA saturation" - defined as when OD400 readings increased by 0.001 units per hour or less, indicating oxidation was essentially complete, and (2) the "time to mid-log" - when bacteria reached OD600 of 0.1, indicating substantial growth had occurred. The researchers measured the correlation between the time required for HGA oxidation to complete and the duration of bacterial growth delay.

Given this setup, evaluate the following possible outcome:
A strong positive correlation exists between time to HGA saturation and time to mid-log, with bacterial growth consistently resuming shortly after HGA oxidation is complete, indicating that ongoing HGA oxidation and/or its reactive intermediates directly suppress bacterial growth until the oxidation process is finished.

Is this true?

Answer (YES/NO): YES